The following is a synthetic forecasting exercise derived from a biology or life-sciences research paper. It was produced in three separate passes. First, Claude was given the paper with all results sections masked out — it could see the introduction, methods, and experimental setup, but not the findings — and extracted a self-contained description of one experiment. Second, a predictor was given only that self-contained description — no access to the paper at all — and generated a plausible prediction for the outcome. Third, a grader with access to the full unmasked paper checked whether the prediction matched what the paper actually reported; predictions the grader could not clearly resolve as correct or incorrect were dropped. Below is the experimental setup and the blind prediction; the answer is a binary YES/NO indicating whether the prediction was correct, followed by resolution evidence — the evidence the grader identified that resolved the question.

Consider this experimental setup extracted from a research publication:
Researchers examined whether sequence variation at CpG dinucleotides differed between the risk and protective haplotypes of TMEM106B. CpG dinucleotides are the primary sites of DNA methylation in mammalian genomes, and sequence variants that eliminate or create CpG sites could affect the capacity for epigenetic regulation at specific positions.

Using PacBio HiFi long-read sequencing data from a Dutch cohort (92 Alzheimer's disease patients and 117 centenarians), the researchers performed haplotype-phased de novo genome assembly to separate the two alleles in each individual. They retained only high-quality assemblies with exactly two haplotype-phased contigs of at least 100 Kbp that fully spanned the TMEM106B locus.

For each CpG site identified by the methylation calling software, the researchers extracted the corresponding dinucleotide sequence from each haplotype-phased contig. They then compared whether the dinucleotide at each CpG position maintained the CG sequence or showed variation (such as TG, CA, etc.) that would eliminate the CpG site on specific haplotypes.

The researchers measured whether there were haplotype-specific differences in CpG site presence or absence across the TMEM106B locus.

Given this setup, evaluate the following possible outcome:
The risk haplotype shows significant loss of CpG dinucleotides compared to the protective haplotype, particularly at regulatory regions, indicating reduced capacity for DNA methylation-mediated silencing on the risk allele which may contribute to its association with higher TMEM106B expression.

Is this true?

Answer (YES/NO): NO